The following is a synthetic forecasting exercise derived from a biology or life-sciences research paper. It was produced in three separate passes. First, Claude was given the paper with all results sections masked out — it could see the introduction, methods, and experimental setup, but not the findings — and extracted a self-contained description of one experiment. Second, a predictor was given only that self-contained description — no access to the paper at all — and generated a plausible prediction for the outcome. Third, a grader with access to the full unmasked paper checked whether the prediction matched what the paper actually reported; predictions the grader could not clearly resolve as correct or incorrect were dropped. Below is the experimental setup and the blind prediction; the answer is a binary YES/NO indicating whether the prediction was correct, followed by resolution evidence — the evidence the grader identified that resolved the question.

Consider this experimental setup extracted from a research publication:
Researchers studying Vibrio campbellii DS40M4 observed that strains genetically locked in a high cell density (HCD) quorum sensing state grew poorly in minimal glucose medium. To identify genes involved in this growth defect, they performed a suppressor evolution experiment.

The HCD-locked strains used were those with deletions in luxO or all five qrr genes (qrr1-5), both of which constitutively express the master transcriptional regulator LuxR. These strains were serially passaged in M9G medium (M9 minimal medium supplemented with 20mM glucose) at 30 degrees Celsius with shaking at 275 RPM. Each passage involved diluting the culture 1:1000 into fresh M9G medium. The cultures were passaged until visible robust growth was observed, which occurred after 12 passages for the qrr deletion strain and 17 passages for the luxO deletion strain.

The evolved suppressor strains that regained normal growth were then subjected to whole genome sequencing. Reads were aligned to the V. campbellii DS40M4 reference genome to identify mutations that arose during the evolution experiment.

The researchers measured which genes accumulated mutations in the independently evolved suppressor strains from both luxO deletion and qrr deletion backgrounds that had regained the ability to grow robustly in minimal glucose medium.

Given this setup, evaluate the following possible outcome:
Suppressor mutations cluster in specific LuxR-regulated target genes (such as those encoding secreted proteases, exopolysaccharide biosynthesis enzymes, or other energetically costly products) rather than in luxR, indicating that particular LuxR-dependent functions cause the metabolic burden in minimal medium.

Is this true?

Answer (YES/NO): NO